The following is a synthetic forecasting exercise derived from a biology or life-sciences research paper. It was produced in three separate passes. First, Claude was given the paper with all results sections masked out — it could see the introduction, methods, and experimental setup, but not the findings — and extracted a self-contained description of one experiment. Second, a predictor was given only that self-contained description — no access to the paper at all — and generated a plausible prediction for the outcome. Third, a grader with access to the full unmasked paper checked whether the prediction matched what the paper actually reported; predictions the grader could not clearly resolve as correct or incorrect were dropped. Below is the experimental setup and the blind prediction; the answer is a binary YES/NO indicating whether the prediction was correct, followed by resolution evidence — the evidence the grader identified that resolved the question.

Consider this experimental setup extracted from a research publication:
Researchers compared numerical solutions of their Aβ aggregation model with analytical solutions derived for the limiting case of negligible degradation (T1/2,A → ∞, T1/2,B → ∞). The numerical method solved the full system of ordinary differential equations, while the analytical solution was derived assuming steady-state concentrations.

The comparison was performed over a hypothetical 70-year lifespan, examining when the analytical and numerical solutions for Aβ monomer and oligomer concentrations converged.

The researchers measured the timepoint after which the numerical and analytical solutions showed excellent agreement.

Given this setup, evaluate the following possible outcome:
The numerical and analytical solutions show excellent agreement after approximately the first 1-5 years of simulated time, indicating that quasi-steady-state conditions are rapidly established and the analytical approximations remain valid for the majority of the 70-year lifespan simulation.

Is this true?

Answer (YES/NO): YES